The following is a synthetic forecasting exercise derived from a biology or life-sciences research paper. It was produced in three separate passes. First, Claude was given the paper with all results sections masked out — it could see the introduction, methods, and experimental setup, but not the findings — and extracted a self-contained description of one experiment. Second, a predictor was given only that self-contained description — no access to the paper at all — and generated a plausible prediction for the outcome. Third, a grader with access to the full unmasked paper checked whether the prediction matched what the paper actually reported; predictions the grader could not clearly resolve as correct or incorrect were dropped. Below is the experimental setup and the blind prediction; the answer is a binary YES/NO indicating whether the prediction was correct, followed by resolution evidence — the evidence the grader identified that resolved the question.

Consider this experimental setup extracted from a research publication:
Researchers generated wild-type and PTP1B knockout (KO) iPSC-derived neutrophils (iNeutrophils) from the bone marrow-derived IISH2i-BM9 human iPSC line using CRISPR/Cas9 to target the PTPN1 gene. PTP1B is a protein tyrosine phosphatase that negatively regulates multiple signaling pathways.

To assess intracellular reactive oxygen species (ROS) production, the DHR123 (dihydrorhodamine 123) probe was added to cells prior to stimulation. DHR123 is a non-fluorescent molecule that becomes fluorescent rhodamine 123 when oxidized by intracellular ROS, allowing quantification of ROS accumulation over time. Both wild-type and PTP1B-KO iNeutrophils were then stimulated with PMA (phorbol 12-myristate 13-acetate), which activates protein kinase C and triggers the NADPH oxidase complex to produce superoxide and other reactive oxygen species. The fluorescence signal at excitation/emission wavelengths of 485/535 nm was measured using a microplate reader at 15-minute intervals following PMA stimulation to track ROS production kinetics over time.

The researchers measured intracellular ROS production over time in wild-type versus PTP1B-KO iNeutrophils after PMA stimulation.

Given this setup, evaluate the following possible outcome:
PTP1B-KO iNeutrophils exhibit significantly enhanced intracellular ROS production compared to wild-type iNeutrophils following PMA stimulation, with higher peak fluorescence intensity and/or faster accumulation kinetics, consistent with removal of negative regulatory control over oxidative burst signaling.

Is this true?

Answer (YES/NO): NO